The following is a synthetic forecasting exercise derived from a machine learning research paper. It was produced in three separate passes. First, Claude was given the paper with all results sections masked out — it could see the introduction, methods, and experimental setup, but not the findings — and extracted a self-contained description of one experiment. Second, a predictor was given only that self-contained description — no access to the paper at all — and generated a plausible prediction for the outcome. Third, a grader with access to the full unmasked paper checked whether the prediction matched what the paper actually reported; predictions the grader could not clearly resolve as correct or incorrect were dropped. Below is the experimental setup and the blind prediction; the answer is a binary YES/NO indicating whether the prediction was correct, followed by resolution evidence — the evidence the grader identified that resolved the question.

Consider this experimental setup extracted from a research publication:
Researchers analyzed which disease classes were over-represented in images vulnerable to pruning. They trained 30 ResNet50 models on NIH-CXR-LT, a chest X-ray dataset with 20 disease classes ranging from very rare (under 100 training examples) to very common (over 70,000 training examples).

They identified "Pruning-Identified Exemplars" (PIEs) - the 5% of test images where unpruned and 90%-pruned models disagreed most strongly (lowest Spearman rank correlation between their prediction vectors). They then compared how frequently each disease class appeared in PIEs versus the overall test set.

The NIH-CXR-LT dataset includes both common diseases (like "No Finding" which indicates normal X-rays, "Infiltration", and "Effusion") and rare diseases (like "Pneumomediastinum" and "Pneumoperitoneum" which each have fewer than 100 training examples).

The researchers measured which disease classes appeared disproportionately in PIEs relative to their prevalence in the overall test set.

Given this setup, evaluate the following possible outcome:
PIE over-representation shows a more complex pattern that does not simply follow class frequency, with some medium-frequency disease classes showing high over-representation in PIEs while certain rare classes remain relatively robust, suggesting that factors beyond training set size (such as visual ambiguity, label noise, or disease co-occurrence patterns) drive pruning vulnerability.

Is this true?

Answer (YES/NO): NO